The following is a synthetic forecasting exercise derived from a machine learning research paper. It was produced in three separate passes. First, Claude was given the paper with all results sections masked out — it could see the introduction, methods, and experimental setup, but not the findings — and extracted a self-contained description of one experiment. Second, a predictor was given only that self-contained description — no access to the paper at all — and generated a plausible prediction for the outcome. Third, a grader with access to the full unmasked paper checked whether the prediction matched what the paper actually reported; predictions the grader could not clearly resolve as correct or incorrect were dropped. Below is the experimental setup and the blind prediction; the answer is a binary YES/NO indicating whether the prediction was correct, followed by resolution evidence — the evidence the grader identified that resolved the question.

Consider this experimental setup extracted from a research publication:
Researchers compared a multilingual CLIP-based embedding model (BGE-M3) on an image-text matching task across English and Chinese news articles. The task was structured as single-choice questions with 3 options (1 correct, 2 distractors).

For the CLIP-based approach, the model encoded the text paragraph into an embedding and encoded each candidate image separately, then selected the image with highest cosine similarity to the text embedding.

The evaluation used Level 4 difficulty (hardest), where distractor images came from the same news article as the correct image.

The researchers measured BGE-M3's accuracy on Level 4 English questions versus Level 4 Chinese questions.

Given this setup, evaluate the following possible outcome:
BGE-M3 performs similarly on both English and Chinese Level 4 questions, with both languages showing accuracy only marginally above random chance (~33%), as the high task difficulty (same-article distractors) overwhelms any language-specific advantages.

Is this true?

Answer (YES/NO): NO